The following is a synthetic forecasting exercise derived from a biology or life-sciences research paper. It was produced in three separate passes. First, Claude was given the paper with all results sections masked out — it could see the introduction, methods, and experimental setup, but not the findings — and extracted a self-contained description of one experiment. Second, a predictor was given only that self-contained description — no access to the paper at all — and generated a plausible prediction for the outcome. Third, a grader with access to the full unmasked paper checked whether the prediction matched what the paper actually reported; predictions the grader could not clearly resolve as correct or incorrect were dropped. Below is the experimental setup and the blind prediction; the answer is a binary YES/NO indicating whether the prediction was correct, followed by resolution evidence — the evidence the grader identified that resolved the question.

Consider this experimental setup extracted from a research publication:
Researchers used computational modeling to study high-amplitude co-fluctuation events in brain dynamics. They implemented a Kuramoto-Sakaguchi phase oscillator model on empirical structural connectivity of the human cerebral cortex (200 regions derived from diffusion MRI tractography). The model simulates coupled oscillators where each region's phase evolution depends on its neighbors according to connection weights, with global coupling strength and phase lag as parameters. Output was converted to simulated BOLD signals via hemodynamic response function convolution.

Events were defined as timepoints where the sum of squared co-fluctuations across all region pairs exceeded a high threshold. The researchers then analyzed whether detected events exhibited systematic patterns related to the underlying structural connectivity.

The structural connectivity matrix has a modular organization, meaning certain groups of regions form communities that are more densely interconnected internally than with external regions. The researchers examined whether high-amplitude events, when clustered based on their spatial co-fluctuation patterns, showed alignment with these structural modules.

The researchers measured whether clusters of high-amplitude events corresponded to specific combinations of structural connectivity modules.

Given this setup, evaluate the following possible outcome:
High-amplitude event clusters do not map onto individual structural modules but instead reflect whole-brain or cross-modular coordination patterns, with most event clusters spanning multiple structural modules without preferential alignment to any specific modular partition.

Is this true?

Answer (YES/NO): NO